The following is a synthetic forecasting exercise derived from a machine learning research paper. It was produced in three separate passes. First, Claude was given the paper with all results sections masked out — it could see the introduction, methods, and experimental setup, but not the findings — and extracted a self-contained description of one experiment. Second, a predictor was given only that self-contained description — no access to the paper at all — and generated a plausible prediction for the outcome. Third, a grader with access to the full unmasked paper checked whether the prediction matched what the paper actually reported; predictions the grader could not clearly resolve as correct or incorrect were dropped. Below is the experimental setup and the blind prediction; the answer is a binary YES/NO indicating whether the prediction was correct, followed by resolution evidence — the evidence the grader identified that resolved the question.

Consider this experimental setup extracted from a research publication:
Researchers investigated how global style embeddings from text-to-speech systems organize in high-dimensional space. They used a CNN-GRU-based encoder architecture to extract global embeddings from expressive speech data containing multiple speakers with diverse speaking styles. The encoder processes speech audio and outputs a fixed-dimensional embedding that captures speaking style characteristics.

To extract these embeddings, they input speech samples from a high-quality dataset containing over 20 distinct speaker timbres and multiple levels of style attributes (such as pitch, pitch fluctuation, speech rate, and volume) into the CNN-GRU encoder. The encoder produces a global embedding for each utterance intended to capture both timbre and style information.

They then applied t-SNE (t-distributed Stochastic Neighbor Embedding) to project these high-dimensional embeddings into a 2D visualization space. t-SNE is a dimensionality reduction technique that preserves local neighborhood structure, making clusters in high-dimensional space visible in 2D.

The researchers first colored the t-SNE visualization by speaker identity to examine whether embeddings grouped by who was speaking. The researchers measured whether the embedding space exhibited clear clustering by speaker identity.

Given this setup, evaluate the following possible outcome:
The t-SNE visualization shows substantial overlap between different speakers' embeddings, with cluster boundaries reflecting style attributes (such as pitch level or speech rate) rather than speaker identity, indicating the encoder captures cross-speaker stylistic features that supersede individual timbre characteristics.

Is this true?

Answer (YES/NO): NO